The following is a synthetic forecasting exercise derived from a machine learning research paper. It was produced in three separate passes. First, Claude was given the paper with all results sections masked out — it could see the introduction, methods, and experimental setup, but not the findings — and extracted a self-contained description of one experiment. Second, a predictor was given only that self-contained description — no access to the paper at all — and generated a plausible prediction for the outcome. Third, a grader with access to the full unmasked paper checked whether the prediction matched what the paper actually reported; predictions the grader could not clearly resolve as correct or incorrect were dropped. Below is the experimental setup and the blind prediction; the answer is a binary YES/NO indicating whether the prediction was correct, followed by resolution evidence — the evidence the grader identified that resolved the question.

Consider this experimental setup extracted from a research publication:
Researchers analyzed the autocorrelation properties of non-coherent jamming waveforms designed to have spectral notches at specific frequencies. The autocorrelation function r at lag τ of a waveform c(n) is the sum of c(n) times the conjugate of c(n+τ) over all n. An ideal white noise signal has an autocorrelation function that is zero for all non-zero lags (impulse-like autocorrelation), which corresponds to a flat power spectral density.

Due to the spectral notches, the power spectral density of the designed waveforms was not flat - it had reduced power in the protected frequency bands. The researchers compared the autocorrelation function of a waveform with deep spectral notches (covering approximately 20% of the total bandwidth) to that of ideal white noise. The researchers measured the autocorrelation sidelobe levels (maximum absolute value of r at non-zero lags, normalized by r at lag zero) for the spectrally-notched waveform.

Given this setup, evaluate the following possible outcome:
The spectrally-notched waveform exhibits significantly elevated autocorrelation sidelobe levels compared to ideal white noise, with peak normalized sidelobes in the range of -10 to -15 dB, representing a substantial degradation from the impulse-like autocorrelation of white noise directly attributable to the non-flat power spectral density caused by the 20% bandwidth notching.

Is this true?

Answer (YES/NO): YES